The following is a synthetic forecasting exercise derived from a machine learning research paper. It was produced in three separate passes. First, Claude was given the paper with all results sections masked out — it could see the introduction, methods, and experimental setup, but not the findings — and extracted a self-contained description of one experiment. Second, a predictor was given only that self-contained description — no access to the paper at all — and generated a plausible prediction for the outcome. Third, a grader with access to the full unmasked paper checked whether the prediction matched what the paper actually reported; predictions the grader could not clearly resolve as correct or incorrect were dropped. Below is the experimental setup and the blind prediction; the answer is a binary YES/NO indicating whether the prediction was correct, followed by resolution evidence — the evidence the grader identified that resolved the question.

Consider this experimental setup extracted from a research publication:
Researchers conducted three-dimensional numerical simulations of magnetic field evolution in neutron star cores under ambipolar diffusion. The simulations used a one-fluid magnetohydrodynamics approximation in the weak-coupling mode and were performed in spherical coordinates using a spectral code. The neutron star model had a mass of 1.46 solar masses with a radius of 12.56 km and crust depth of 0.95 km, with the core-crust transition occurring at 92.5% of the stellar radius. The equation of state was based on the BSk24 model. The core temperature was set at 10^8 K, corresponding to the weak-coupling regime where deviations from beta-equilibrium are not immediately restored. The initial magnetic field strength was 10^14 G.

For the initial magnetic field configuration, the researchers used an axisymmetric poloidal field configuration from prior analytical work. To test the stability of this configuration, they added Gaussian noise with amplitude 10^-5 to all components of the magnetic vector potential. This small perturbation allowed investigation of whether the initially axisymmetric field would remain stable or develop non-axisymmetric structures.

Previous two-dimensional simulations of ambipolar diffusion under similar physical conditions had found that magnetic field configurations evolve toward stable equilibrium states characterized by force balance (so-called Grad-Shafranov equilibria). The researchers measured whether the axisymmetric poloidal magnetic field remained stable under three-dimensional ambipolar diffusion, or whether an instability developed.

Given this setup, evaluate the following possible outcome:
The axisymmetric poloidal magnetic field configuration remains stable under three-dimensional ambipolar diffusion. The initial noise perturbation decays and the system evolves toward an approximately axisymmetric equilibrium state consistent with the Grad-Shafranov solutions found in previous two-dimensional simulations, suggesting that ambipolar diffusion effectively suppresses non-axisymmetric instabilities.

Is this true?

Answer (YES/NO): NO